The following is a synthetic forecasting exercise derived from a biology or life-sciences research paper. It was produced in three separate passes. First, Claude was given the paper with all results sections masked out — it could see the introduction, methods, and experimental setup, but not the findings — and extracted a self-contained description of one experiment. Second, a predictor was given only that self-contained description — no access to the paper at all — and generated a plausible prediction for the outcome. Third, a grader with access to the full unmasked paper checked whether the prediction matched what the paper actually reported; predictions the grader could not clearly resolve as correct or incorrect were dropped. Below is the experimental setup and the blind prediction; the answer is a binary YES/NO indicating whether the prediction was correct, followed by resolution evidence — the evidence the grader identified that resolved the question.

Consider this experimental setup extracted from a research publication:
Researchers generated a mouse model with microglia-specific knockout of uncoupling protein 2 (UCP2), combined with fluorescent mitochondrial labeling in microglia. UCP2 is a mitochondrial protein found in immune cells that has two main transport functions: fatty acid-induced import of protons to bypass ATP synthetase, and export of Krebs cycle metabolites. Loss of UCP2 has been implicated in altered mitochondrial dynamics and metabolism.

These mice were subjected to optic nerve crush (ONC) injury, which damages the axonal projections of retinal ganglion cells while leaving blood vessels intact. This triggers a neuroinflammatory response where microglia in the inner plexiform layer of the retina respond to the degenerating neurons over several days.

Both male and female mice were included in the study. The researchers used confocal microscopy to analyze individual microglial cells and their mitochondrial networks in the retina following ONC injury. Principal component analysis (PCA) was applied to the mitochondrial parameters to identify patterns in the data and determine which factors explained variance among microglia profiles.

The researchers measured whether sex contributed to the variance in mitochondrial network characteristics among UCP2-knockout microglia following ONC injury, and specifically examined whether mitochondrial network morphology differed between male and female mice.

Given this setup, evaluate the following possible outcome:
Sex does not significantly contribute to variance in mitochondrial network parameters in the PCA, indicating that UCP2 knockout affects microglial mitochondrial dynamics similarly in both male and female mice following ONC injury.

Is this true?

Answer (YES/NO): NO